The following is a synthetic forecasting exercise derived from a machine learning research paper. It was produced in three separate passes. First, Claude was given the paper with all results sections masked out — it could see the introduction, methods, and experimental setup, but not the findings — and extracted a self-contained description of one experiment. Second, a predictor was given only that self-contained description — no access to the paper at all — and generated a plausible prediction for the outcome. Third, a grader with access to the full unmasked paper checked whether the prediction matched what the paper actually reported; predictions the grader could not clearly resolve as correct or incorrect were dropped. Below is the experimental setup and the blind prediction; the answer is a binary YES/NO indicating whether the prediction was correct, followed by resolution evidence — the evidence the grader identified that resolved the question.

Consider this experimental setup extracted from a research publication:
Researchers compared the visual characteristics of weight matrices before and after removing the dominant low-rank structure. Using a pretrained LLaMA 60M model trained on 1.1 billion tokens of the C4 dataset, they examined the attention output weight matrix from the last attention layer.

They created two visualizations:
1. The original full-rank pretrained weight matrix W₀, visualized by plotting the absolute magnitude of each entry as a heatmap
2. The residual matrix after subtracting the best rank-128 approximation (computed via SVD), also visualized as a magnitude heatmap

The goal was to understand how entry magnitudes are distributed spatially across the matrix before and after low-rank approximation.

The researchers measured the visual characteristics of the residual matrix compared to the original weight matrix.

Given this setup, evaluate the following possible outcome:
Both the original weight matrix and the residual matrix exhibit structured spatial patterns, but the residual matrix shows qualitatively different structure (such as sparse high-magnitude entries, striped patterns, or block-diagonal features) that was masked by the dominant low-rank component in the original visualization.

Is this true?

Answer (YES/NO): NO